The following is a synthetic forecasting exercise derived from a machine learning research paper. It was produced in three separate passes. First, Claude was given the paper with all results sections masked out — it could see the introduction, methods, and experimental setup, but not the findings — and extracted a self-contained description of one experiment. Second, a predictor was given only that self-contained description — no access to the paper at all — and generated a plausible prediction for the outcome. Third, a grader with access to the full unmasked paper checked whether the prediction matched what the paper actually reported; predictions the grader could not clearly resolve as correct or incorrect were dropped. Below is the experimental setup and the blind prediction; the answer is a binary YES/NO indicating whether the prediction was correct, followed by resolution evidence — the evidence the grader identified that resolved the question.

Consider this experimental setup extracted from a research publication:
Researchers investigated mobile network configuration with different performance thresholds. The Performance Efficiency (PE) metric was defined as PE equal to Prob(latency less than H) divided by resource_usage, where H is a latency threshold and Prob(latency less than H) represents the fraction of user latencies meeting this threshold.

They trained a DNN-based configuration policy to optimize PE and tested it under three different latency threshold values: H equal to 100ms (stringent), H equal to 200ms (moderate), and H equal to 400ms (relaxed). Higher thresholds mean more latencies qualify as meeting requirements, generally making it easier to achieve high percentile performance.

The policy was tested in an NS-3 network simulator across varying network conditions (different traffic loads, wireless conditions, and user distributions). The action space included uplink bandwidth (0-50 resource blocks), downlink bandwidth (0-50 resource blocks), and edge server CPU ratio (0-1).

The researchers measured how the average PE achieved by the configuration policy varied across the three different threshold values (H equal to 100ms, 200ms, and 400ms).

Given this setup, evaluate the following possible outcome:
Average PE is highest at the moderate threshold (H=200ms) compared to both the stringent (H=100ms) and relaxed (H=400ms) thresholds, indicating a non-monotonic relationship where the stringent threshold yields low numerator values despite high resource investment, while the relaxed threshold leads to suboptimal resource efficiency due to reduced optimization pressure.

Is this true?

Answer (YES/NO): NO